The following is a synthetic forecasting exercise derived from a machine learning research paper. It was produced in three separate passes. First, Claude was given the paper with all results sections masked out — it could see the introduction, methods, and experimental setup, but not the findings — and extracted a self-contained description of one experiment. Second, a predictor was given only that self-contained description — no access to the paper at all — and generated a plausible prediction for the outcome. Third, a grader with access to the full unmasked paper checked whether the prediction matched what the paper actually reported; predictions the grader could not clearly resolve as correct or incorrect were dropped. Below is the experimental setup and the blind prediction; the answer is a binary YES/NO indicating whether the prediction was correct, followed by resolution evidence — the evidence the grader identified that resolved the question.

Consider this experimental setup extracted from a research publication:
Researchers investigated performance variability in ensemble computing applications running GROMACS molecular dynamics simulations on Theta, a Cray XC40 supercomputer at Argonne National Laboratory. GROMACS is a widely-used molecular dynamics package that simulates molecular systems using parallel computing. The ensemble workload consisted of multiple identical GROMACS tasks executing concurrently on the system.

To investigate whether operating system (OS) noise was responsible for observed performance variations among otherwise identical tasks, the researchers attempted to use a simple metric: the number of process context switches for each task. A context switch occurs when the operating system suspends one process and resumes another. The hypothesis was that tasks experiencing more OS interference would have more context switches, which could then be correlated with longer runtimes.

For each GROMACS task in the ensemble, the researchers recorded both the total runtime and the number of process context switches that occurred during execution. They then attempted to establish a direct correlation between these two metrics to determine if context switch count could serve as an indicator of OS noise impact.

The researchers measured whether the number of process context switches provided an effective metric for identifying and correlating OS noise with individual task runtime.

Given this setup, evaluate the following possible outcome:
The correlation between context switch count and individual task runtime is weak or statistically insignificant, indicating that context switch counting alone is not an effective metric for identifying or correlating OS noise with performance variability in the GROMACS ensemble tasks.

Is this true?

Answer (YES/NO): YES